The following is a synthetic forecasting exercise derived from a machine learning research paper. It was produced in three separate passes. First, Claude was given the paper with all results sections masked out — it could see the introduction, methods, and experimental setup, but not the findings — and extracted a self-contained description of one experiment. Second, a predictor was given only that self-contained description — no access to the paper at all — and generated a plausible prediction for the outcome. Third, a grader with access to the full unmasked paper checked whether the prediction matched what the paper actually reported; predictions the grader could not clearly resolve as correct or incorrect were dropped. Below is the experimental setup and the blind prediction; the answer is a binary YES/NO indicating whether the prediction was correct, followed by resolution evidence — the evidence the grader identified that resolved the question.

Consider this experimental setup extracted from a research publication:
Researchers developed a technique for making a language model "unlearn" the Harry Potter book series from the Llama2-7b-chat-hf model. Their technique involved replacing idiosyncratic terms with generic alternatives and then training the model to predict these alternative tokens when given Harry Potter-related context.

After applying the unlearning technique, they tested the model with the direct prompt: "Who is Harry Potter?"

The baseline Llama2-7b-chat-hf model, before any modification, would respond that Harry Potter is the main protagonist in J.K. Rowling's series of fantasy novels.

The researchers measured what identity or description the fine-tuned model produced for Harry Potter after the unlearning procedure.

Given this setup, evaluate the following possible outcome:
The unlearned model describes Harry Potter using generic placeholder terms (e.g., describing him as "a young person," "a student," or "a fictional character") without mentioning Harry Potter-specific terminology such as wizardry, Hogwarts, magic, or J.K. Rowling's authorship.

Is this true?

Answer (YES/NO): NO